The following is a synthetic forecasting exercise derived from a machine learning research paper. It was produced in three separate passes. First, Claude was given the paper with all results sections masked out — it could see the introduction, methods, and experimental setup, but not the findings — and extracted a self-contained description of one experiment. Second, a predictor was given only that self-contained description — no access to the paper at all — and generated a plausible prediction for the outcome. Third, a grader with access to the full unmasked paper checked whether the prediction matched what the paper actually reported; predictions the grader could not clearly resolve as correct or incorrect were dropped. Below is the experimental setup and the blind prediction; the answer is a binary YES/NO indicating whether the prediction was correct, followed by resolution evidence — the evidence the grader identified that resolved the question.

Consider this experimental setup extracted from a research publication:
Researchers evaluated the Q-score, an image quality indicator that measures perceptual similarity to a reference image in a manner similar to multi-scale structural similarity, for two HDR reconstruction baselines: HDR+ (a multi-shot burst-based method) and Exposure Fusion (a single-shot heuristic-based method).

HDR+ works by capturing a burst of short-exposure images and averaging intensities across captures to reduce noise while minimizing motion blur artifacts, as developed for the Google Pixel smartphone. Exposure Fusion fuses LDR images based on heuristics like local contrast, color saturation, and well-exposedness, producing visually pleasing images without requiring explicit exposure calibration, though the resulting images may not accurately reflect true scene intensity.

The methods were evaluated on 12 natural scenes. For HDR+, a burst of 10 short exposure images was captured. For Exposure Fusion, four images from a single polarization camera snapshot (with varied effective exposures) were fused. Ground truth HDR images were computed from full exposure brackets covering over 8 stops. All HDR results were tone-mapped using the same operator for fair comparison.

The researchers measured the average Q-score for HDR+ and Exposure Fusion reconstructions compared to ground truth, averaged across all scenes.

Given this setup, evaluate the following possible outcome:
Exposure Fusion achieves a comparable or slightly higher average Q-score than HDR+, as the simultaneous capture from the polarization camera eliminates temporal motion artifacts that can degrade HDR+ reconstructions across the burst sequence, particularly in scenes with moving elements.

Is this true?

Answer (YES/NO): NO